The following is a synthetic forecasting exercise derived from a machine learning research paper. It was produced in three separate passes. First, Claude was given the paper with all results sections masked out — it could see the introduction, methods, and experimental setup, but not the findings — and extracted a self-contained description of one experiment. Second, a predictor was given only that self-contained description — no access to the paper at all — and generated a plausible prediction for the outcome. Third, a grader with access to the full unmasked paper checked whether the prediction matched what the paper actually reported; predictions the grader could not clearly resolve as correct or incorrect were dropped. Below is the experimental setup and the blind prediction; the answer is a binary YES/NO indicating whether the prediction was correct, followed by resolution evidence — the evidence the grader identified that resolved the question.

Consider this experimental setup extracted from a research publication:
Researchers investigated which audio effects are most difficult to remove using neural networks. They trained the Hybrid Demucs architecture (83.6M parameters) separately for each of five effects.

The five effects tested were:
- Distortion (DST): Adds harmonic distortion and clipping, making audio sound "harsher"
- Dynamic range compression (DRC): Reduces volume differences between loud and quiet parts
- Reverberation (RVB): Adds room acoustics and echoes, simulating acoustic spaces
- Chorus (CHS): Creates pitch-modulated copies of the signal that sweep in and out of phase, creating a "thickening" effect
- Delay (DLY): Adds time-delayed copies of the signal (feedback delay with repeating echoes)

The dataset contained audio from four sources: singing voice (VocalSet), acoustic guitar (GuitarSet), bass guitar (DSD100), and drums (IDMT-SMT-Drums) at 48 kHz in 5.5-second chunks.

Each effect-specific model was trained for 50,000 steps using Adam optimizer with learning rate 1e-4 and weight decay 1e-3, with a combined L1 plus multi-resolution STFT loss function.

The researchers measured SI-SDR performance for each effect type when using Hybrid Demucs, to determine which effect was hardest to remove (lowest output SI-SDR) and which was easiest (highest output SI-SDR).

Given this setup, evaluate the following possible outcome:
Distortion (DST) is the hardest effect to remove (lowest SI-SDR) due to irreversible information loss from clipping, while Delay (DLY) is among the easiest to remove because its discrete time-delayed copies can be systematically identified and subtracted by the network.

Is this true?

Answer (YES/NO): NO